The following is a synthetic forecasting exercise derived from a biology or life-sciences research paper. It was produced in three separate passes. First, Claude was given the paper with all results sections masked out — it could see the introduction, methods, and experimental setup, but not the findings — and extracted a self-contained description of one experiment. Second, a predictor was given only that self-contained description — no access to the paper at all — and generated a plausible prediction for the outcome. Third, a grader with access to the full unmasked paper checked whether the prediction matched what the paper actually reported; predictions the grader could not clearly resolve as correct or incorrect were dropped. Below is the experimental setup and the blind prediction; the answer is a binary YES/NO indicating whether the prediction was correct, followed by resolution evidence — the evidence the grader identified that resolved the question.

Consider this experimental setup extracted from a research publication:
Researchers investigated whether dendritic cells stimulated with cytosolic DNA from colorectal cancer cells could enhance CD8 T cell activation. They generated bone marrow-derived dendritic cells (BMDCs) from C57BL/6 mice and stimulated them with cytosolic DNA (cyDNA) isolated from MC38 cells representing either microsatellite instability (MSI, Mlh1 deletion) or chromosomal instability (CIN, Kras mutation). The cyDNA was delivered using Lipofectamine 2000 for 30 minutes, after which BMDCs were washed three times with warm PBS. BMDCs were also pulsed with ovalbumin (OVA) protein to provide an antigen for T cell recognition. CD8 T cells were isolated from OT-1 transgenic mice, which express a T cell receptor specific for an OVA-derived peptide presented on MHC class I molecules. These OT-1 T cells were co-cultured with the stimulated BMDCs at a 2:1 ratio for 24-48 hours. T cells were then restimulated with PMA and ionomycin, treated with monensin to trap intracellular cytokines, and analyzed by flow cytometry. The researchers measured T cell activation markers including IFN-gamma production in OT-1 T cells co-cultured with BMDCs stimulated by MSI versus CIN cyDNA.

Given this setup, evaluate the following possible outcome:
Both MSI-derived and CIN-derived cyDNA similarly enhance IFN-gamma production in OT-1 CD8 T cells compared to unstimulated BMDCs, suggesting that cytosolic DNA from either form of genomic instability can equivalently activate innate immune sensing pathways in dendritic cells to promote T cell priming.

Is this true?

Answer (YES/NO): NO